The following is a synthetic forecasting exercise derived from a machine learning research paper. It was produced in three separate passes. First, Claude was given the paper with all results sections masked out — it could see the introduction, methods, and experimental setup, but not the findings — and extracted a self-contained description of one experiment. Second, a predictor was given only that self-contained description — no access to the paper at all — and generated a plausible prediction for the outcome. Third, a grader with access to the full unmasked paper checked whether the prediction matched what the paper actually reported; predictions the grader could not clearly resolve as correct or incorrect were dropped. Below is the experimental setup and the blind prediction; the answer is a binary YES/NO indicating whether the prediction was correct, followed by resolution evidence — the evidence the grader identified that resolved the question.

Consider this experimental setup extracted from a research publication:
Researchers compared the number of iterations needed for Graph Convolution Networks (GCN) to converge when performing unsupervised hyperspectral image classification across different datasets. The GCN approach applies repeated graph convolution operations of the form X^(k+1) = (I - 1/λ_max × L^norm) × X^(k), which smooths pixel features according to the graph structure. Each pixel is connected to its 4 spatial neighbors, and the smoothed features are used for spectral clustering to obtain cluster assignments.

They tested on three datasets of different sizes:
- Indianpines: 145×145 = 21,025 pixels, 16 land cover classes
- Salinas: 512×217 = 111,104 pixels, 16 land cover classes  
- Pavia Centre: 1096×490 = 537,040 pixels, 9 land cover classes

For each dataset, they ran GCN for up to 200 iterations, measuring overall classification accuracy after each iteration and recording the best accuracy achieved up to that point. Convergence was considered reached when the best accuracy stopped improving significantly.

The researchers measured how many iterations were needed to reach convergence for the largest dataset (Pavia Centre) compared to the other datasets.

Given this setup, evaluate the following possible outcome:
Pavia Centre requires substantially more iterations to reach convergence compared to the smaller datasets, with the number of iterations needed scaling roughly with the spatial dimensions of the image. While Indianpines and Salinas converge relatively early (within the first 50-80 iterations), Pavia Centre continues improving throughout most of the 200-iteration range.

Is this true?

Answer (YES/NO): NO